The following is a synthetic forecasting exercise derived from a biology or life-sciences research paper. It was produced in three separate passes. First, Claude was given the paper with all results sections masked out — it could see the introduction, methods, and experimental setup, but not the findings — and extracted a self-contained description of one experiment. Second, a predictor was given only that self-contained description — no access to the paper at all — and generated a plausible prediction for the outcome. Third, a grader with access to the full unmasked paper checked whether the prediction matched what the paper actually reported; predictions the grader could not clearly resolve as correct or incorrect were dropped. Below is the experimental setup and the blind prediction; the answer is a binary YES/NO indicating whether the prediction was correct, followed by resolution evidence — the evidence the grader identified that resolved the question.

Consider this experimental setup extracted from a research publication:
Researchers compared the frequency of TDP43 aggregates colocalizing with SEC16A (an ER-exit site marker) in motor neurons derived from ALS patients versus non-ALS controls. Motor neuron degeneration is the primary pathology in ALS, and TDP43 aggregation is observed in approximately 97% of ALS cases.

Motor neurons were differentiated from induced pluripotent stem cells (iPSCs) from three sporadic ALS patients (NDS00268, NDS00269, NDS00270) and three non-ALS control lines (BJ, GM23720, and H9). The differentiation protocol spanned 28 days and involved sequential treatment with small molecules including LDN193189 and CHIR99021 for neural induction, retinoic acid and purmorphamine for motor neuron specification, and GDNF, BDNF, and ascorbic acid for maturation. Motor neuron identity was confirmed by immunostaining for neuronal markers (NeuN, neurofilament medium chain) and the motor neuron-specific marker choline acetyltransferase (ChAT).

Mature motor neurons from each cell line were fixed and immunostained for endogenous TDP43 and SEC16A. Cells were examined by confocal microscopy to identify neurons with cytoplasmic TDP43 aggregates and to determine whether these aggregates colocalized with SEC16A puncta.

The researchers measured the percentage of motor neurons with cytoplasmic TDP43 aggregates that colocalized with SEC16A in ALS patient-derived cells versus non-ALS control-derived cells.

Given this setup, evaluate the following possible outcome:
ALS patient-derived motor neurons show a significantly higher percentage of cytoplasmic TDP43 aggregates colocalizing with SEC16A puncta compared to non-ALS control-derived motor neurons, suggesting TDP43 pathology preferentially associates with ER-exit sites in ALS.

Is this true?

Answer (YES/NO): YES